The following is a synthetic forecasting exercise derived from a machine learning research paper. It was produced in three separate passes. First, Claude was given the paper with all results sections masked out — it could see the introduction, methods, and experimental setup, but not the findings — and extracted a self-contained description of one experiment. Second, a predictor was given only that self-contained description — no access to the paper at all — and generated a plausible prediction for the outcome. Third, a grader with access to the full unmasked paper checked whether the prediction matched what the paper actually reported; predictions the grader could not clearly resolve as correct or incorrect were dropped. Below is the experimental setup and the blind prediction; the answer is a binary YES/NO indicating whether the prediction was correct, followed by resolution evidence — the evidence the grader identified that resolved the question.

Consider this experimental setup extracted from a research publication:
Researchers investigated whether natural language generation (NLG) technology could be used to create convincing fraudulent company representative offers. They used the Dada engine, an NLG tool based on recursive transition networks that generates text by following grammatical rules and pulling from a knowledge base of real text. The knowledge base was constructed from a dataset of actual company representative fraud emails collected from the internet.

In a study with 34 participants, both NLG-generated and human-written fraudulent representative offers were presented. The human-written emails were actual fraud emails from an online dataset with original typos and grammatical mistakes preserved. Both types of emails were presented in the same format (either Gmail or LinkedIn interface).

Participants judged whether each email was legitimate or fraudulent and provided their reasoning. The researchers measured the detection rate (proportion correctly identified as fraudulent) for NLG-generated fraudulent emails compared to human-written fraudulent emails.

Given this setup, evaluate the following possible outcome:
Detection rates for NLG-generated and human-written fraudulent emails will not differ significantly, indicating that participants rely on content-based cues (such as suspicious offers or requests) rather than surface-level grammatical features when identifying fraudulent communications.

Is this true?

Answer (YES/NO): NO